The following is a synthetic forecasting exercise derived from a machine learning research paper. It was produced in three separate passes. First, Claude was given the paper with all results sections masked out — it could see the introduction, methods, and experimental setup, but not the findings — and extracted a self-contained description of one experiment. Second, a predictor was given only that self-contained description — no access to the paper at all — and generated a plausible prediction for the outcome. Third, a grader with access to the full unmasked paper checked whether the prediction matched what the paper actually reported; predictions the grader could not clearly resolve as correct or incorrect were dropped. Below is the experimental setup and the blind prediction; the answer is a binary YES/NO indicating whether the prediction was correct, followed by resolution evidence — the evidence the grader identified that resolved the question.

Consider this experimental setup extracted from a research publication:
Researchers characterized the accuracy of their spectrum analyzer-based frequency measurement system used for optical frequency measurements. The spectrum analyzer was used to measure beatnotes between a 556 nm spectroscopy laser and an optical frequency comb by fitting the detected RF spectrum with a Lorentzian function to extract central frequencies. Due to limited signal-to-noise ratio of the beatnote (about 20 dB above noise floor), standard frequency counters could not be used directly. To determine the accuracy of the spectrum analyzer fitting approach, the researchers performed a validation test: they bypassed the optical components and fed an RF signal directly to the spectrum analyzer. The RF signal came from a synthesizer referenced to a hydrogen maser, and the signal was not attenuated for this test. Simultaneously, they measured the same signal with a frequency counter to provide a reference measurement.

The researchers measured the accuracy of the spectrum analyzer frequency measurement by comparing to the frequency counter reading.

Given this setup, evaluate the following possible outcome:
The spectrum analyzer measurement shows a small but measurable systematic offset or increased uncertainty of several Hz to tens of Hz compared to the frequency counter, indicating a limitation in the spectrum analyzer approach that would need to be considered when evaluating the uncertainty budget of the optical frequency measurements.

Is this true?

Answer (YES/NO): NO